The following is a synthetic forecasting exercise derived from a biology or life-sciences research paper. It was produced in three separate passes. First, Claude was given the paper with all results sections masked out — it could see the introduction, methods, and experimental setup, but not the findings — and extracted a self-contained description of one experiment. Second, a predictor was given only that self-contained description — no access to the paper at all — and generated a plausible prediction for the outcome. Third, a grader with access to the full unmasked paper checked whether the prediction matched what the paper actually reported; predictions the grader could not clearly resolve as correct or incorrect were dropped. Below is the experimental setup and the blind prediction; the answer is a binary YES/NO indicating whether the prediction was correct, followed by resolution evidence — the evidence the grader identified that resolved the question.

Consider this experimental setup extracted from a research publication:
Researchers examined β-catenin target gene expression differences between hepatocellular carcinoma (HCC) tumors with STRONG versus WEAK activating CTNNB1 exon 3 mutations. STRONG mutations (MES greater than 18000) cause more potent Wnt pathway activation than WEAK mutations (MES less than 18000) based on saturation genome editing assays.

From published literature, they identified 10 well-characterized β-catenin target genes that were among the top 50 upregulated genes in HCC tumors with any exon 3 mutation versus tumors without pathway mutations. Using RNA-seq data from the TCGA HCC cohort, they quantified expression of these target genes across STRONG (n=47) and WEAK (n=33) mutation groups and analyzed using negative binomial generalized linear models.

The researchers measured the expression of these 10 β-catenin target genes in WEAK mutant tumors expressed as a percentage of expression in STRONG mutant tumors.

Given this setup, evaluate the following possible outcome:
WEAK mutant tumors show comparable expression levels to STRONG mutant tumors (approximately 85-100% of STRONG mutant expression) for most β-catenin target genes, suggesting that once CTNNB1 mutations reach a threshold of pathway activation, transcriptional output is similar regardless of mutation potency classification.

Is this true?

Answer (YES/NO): NO